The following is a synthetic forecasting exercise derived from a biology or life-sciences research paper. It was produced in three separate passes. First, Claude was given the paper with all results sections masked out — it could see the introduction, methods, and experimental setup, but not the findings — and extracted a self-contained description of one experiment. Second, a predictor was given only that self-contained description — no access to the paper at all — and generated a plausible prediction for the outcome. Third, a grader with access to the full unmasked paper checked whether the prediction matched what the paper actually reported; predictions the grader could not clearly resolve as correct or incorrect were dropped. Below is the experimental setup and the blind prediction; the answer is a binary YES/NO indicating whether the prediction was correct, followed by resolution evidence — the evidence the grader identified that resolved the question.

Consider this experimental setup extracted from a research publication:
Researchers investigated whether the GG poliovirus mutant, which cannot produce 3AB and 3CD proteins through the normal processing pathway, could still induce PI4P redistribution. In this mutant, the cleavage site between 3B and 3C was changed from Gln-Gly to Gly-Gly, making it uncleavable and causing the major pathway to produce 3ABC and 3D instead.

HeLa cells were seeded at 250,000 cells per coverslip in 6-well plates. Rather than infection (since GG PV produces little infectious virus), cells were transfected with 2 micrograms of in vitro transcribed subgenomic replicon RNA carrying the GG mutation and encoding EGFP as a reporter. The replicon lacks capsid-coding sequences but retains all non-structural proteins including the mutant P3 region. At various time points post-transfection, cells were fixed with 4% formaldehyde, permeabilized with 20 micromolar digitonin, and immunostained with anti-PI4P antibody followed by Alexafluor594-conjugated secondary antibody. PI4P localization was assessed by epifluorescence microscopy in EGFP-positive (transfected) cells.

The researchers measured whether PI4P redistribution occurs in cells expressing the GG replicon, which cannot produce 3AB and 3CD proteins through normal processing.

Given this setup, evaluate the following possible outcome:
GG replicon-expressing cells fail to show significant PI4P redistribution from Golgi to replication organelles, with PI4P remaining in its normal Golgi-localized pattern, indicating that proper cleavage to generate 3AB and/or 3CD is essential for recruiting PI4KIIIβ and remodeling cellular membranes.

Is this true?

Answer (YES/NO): NO